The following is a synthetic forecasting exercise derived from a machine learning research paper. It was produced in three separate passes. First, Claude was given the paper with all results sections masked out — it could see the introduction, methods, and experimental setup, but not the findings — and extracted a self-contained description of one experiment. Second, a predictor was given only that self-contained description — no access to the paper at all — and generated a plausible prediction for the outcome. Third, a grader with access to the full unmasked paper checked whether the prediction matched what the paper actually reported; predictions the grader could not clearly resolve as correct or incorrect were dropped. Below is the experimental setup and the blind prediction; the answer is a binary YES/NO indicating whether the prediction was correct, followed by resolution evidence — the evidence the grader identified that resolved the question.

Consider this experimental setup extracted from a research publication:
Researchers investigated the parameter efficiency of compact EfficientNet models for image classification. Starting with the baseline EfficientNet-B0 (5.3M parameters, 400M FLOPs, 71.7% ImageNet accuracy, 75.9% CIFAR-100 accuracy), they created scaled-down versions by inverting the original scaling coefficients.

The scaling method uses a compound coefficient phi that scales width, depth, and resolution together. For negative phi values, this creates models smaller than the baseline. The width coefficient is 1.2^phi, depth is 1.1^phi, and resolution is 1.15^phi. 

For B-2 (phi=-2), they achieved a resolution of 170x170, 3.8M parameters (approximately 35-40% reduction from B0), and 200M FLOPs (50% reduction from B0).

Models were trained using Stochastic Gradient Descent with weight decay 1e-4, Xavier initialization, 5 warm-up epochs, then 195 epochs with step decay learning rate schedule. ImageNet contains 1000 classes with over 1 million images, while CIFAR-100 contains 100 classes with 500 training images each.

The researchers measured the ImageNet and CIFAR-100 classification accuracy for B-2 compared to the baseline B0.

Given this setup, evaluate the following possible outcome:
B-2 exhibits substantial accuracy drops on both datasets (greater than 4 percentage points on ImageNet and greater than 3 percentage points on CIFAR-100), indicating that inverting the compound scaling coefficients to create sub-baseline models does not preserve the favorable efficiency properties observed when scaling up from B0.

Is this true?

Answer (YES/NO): NO